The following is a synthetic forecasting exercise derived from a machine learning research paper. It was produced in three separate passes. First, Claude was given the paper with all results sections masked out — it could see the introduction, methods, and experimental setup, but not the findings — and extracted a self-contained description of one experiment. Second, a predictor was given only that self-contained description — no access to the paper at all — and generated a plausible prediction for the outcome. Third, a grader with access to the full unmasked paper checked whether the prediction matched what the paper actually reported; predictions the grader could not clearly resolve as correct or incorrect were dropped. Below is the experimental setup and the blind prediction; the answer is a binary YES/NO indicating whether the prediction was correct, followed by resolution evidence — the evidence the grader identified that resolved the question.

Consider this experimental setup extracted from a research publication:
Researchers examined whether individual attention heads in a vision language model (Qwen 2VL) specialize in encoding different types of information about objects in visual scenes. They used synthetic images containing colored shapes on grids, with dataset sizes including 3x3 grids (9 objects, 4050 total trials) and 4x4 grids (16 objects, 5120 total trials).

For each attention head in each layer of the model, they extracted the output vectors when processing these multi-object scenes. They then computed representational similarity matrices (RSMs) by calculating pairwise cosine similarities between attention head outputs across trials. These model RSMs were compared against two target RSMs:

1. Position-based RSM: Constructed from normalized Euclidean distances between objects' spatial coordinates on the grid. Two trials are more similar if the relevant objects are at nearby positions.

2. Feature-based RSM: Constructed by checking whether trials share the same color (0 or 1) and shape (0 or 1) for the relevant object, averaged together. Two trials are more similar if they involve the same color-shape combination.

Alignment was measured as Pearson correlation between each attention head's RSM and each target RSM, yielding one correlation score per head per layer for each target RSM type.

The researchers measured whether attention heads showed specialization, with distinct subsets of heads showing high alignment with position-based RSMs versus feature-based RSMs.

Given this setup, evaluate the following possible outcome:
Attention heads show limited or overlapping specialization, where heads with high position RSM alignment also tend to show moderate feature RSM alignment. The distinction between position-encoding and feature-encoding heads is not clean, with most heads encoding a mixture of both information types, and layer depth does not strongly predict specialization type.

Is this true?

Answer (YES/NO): NO